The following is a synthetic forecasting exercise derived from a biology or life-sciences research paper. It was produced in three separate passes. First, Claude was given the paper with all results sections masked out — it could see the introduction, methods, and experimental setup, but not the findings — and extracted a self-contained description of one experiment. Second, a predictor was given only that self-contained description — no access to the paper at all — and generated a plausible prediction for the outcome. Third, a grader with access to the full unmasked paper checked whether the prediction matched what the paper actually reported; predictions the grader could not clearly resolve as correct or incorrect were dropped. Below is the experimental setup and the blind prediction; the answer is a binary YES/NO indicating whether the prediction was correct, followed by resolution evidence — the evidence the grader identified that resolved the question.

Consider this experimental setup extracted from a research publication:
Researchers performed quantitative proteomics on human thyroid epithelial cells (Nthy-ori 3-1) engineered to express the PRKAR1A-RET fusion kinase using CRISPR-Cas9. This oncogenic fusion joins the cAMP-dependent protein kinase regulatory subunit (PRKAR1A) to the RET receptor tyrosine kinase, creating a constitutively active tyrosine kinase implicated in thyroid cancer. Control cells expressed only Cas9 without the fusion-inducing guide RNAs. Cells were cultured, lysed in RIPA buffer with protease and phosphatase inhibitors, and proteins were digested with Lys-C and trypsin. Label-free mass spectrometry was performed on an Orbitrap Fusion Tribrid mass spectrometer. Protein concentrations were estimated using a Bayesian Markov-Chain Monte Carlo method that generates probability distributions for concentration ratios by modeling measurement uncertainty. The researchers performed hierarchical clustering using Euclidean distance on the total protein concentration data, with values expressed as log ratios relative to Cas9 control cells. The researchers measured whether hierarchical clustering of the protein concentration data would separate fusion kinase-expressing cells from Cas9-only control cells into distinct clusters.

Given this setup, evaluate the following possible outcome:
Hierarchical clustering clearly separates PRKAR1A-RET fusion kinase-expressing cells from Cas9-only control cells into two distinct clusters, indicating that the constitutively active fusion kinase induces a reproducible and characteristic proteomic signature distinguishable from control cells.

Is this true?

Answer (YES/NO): YES